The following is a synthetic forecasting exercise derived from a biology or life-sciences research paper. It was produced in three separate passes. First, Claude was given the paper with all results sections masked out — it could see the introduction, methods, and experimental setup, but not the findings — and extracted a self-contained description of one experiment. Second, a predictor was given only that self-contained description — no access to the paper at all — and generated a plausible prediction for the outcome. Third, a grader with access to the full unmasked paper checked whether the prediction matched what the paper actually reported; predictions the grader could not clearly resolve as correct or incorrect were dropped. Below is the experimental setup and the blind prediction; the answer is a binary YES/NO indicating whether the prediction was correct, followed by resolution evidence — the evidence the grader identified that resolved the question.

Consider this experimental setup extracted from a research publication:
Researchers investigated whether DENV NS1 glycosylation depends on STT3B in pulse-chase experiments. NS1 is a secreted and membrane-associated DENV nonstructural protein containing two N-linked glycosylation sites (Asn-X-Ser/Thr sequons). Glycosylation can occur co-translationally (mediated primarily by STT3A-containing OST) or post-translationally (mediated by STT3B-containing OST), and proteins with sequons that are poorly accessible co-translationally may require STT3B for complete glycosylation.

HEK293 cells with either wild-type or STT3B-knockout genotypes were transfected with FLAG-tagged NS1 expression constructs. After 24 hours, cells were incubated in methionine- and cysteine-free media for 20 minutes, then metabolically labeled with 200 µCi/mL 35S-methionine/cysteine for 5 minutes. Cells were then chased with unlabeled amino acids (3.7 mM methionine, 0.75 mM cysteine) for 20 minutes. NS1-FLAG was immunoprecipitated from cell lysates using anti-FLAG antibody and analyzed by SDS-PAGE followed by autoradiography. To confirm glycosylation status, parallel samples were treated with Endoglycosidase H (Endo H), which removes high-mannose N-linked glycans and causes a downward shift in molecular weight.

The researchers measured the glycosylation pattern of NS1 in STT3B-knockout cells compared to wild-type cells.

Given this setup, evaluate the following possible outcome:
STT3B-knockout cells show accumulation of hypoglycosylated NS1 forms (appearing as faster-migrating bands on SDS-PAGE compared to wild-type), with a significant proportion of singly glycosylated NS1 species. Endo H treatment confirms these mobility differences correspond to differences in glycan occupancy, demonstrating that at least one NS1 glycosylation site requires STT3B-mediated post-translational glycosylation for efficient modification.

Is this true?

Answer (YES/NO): NO